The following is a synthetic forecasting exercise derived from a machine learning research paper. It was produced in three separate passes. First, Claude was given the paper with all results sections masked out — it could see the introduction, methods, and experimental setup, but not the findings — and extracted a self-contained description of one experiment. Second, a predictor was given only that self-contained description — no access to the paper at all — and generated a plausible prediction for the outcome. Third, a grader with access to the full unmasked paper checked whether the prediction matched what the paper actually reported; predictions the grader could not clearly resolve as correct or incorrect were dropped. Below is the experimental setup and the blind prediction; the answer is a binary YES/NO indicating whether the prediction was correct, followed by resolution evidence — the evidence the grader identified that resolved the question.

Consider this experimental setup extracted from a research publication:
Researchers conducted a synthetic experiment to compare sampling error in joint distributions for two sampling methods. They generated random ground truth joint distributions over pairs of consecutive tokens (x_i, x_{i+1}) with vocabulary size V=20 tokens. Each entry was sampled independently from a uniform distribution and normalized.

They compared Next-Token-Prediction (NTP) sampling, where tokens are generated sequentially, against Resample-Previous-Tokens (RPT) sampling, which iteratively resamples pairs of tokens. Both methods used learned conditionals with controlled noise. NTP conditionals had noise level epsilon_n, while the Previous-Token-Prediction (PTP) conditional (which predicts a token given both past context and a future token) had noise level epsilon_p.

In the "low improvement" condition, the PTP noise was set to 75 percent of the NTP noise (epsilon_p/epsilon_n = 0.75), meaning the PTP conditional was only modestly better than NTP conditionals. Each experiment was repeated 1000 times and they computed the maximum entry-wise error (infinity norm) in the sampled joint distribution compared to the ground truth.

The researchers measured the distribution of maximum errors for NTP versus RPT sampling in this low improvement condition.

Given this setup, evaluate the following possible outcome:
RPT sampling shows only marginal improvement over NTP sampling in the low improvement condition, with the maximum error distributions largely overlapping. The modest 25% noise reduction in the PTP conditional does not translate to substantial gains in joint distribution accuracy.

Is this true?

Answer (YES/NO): NO